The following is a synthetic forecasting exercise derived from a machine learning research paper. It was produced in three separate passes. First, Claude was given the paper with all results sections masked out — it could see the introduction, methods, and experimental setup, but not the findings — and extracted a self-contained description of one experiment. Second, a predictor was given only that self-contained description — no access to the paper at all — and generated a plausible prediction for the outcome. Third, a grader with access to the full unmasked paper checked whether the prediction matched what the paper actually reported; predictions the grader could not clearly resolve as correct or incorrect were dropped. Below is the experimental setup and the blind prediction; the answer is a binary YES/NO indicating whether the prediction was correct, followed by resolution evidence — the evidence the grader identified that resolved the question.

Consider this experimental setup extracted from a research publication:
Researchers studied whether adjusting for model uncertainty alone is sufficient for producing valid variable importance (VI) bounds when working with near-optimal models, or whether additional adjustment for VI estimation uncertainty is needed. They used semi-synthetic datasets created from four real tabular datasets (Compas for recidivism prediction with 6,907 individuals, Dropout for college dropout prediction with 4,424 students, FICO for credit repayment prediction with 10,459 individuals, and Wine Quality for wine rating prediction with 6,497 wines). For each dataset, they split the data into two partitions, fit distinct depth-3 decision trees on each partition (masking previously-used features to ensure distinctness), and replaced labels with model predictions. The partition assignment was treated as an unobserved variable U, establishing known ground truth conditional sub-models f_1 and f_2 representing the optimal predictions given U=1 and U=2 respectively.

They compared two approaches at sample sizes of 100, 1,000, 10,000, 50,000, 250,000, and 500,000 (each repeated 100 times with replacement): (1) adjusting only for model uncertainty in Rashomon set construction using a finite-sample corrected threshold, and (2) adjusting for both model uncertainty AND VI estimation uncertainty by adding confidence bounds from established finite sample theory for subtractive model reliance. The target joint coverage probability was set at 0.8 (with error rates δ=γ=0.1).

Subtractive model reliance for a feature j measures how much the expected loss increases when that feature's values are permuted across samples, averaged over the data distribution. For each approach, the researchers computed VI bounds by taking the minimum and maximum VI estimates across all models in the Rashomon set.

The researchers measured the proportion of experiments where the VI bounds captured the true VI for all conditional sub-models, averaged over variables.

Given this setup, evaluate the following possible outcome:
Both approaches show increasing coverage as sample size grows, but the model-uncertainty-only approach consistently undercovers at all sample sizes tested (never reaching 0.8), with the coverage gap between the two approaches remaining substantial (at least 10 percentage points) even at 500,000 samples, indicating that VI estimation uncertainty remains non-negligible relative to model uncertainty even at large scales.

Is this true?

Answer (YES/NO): NO